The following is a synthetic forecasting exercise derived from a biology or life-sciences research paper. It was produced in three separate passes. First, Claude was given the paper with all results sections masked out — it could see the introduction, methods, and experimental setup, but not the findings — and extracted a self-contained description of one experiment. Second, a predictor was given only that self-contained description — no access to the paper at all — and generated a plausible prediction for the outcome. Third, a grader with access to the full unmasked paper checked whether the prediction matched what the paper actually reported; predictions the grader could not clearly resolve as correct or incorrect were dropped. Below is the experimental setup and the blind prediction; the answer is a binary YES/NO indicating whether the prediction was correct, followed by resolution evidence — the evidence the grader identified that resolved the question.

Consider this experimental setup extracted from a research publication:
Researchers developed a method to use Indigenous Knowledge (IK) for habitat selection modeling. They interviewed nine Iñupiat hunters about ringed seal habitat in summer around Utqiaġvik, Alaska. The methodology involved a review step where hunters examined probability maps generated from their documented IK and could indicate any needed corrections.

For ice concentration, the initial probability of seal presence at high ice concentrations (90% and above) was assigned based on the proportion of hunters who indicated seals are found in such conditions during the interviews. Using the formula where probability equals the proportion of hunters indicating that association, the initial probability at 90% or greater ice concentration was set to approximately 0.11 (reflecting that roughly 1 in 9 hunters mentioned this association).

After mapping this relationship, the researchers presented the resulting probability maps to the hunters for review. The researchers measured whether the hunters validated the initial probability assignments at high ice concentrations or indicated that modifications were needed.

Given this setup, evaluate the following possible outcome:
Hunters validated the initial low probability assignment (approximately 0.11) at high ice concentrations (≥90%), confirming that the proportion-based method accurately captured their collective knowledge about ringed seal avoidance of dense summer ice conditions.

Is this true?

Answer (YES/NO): NO